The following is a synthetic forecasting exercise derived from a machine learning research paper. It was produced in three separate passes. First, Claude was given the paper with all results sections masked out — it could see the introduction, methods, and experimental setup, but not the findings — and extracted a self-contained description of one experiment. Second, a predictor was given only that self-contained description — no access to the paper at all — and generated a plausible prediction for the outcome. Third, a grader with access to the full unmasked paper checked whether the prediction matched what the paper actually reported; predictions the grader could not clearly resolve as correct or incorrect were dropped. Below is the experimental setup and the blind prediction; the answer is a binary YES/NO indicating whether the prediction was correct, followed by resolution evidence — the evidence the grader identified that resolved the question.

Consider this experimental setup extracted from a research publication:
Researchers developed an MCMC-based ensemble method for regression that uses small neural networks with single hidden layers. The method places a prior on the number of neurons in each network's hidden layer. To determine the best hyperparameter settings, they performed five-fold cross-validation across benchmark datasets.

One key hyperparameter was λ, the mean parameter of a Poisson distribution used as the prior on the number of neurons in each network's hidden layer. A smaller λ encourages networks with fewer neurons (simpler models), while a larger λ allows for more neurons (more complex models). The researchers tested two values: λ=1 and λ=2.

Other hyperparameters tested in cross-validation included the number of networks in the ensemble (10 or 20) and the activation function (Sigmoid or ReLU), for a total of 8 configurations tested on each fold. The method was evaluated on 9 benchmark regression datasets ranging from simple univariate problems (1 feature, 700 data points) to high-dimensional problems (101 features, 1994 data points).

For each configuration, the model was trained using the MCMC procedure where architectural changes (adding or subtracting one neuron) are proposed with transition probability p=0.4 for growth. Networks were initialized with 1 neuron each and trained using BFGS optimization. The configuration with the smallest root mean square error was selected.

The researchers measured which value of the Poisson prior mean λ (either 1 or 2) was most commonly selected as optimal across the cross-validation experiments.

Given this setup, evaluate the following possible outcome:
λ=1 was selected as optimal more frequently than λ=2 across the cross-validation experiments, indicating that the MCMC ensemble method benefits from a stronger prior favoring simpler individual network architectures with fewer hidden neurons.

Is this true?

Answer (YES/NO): YES